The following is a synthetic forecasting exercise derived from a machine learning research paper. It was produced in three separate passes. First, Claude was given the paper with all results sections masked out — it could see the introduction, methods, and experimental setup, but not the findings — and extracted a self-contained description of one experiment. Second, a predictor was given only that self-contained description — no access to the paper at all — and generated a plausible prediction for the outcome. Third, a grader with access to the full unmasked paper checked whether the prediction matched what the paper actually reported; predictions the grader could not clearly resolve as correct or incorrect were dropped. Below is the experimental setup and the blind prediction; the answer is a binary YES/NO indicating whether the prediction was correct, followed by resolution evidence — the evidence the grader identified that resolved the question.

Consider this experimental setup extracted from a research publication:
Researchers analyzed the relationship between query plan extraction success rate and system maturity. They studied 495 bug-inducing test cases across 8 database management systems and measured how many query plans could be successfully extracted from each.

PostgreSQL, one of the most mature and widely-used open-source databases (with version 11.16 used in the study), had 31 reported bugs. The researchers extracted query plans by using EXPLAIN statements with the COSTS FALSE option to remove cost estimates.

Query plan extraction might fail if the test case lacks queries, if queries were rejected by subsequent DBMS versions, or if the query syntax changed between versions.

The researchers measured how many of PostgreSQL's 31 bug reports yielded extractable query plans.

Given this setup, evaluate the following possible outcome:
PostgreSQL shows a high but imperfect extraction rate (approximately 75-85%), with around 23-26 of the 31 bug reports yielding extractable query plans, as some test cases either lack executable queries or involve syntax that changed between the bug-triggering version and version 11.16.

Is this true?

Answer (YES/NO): NO